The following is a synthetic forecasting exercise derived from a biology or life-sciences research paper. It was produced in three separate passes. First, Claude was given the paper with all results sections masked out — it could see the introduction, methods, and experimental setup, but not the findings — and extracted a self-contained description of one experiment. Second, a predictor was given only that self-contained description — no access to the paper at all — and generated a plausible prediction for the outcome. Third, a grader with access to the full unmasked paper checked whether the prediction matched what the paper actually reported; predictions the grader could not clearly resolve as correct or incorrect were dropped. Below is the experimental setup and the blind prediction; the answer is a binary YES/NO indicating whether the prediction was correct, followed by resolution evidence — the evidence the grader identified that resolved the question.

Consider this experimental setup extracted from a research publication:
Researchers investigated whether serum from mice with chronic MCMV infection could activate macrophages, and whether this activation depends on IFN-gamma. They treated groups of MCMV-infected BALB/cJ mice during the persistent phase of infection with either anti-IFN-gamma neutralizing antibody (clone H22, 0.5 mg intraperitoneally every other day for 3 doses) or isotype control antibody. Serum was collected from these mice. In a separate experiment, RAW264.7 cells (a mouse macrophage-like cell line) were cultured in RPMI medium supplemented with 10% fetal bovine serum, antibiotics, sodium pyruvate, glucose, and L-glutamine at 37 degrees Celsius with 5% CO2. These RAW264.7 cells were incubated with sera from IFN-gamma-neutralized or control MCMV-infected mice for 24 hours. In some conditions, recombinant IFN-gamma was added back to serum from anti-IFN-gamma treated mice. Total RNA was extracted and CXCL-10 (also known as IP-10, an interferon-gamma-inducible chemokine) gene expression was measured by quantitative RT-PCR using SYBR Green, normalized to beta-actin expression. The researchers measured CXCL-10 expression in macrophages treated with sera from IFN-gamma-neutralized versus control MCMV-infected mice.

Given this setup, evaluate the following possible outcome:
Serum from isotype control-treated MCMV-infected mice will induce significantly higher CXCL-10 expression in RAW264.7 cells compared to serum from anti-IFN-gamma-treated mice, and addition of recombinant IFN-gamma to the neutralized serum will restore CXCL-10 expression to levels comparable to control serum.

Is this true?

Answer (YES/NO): NO